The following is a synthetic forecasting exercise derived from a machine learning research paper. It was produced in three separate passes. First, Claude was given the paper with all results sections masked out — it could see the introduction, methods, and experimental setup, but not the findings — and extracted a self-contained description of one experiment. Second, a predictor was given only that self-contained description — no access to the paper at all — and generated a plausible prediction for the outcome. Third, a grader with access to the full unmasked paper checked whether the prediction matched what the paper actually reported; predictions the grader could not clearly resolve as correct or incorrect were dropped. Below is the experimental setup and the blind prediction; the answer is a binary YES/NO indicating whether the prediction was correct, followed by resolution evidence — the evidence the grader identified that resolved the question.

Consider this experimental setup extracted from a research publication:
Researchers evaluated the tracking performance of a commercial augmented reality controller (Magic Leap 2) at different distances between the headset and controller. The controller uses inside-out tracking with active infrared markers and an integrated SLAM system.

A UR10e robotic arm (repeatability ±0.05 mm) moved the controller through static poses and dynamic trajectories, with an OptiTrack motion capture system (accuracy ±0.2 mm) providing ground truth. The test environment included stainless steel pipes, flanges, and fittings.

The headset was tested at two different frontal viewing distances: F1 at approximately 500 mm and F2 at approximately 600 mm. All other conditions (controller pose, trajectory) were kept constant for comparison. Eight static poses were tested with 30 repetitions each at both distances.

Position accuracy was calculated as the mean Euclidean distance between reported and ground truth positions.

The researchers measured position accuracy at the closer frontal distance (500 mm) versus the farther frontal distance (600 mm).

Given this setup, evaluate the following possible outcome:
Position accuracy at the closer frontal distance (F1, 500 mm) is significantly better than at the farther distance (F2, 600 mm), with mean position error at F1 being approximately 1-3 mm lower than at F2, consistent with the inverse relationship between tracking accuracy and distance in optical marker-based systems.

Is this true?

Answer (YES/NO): NO